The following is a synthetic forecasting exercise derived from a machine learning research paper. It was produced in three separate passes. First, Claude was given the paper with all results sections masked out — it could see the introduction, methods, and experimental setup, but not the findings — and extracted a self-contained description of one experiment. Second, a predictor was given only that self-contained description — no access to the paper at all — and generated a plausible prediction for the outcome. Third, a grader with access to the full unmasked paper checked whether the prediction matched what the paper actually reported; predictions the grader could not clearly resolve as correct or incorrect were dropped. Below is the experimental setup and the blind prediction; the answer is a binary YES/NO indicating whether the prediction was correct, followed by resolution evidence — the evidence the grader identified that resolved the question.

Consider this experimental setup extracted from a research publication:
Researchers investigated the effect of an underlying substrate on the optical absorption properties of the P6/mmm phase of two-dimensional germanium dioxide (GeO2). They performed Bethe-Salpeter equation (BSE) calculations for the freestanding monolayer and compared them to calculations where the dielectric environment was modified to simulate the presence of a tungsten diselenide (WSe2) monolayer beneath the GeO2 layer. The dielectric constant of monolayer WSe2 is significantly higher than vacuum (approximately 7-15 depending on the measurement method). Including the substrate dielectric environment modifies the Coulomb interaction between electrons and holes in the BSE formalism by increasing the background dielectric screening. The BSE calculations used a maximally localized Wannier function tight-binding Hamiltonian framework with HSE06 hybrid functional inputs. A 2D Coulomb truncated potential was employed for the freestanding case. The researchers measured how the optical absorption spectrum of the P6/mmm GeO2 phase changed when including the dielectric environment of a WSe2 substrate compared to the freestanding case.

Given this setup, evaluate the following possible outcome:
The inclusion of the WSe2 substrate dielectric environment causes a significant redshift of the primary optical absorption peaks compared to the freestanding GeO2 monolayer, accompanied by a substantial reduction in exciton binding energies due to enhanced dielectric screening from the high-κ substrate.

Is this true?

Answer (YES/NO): NO